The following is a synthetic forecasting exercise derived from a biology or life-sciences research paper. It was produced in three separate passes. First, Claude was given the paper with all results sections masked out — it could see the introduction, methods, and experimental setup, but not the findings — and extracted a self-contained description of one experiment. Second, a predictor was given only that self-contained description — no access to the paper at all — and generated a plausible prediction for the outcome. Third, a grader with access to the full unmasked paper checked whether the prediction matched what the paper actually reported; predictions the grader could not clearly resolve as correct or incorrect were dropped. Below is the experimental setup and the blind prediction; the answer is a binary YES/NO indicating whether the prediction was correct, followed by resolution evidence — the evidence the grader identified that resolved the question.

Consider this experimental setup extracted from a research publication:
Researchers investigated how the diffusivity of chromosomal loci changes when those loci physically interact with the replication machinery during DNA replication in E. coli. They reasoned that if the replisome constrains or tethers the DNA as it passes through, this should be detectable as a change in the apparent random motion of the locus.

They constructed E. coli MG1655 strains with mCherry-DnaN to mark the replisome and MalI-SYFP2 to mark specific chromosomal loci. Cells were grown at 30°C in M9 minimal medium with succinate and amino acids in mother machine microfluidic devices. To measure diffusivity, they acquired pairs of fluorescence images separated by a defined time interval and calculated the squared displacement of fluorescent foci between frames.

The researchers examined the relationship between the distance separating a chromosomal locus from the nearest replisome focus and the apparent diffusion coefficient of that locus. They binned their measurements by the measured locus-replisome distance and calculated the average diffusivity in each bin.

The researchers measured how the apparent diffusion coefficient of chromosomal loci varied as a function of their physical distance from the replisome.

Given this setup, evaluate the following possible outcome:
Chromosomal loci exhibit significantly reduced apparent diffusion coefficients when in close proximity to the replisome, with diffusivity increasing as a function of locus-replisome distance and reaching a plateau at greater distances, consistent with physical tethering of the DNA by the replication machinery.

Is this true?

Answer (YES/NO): YES